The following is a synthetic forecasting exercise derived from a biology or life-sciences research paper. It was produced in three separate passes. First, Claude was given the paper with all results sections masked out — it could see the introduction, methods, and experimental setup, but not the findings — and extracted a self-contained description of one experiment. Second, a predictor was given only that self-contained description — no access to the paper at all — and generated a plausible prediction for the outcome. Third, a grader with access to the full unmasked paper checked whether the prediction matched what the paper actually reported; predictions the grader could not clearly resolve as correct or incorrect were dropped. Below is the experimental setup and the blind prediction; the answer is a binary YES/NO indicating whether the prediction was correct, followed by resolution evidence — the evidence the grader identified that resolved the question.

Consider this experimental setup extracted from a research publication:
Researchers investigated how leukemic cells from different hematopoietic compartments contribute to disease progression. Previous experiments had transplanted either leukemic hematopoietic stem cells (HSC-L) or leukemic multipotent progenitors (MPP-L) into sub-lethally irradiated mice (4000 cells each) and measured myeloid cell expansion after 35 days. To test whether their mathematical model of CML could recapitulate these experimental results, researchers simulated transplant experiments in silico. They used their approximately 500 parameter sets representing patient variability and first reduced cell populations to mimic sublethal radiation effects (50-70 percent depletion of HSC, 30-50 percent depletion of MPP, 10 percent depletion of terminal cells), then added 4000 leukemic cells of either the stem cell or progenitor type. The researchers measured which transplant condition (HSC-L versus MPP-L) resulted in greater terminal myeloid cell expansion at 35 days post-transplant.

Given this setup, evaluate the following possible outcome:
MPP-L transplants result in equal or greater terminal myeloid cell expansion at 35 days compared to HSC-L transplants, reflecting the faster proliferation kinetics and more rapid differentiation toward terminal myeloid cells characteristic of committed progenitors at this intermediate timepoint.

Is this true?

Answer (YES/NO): NO